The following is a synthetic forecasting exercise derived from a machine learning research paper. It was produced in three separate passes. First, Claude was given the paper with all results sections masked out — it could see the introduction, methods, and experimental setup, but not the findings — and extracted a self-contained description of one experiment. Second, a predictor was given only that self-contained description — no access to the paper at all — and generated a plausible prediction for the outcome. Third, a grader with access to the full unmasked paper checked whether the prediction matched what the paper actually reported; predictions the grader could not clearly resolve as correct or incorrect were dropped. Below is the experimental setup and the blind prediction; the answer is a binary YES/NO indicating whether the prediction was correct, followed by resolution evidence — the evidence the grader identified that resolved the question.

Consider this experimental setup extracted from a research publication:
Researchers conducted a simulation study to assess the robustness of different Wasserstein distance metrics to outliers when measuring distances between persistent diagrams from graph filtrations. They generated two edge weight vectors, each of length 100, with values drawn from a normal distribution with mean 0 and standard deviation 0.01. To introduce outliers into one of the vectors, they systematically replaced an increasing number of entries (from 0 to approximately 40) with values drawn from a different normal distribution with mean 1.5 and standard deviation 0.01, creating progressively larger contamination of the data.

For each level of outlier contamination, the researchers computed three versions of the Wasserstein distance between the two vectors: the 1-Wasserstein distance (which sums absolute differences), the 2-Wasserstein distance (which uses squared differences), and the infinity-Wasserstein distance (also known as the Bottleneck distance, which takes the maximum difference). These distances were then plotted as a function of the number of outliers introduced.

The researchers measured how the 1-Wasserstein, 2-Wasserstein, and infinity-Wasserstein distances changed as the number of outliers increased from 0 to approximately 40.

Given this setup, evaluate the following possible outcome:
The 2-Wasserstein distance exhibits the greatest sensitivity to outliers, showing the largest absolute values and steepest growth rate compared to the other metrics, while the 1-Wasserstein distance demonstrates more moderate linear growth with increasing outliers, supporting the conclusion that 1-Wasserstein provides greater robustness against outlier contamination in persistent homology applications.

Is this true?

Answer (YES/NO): NO